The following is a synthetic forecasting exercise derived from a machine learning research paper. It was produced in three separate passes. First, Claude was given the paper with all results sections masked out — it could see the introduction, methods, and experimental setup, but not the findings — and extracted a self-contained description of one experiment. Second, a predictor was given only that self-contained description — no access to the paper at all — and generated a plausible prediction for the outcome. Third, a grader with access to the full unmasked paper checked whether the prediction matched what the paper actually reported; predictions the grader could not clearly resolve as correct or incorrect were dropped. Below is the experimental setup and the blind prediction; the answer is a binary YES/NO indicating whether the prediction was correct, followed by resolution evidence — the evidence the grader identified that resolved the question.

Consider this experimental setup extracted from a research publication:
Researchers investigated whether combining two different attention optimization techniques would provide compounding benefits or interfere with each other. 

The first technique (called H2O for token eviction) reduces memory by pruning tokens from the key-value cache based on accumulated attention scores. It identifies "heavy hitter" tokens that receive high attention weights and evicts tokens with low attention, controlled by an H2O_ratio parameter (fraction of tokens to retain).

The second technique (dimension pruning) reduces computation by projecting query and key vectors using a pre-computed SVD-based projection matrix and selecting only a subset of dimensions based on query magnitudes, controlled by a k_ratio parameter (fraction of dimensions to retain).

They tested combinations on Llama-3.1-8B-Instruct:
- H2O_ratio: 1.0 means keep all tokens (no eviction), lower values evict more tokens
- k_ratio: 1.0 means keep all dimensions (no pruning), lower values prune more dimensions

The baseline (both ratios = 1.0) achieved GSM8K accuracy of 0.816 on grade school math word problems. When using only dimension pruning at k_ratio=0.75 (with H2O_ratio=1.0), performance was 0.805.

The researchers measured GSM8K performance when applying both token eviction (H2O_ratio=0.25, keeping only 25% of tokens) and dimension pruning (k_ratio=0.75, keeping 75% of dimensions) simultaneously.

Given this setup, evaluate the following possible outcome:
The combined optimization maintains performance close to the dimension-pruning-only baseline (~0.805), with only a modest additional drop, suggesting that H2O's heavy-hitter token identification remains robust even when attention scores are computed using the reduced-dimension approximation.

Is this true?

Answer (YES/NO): YES